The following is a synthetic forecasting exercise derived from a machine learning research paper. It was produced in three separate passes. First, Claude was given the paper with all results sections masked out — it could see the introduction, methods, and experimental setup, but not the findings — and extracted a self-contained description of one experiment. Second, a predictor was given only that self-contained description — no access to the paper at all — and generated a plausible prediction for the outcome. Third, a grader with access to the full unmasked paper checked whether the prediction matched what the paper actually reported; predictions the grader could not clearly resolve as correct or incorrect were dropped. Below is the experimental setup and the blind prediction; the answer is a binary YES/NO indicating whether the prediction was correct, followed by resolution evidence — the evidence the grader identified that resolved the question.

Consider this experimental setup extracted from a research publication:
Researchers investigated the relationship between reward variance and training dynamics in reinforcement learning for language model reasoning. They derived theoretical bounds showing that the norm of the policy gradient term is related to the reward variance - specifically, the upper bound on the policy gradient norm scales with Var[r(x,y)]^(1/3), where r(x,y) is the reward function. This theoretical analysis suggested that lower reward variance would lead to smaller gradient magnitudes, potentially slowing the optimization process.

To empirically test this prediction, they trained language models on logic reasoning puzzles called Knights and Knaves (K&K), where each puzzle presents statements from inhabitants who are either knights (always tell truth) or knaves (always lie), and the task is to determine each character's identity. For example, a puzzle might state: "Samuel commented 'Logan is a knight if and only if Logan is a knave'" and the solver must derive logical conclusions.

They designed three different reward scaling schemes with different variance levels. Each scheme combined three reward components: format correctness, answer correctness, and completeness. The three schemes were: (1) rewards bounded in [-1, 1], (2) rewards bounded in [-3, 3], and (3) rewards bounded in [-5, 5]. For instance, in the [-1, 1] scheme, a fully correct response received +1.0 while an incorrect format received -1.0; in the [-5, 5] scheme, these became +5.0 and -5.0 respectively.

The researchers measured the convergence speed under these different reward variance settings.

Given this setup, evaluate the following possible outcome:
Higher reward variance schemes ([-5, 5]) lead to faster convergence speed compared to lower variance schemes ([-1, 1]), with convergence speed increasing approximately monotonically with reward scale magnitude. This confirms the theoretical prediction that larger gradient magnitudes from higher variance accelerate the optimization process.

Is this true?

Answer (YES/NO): YES